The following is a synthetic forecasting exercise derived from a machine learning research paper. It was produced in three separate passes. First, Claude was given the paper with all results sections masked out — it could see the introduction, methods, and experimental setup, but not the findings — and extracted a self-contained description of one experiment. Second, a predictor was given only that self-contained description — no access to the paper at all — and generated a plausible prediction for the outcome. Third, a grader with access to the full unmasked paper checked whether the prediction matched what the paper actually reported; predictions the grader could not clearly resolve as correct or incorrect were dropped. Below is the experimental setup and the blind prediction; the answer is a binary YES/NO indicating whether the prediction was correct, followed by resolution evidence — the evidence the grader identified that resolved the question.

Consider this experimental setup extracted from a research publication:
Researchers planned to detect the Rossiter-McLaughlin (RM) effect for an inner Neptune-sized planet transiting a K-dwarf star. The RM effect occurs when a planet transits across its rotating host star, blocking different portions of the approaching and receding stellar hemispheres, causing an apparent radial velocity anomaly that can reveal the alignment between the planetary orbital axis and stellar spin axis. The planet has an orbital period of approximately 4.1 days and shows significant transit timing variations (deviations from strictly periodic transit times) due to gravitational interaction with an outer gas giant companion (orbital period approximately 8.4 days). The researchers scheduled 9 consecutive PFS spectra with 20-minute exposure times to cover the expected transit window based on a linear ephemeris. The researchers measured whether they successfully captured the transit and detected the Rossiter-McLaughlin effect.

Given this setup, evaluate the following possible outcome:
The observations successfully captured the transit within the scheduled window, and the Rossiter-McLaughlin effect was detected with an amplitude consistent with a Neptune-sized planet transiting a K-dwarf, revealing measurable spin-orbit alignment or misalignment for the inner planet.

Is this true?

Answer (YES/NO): NO